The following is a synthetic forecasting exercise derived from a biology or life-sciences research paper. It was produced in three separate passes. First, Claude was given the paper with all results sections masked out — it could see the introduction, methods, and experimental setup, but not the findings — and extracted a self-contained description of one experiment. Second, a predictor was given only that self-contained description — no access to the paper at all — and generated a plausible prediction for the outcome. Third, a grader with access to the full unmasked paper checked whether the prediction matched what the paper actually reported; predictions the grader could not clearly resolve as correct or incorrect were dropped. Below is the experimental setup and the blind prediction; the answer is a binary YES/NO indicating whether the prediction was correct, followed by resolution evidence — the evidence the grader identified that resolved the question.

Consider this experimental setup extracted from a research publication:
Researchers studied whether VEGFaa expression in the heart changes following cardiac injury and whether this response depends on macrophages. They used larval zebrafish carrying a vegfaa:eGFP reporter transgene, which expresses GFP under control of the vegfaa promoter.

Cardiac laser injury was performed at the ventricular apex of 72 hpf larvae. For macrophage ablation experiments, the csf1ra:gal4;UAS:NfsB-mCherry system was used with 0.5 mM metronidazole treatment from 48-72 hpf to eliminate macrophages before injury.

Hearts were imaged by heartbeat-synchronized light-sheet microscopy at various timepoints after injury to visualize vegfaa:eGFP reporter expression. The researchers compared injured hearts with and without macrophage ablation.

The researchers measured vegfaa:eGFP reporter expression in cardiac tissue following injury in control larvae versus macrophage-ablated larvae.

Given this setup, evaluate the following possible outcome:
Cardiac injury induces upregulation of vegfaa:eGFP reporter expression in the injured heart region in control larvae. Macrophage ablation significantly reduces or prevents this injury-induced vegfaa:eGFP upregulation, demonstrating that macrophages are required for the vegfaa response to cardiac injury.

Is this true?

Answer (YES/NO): YES